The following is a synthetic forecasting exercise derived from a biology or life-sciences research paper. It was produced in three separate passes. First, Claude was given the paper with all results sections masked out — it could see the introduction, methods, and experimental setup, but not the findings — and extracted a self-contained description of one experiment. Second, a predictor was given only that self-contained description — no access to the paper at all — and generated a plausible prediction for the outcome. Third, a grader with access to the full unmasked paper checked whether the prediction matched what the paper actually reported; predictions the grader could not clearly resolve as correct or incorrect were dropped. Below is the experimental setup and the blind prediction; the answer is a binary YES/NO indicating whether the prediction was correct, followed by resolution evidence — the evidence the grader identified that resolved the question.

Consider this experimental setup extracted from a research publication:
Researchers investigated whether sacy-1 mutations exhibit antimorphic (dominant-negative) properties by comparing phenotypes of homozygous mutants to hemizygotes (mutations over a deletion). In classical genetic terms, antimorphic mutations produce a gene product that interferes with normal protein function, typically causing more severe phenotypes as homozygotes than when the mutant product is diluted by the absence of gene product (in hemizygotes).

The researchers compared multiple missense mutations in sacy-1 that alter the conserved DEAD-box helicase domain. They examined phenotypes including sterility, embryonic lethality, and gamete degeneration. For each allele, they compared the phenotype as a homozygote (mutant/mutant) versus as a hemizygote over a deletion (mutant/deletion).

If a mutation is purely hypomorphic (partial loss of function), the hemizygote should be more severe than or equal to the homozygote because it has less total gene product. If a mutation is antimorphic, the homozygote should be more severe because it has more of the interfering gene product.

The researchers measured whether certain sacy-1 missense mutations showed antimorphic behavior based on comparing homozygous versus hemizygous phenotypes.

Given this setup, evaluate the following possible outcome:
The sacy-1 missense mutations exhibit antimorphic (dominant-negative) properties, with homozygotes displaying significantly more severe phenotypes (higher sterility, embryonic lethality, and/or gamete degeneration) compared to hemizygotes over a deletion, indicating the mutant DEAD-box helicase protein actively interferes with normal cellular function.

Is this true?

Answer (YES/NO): YES